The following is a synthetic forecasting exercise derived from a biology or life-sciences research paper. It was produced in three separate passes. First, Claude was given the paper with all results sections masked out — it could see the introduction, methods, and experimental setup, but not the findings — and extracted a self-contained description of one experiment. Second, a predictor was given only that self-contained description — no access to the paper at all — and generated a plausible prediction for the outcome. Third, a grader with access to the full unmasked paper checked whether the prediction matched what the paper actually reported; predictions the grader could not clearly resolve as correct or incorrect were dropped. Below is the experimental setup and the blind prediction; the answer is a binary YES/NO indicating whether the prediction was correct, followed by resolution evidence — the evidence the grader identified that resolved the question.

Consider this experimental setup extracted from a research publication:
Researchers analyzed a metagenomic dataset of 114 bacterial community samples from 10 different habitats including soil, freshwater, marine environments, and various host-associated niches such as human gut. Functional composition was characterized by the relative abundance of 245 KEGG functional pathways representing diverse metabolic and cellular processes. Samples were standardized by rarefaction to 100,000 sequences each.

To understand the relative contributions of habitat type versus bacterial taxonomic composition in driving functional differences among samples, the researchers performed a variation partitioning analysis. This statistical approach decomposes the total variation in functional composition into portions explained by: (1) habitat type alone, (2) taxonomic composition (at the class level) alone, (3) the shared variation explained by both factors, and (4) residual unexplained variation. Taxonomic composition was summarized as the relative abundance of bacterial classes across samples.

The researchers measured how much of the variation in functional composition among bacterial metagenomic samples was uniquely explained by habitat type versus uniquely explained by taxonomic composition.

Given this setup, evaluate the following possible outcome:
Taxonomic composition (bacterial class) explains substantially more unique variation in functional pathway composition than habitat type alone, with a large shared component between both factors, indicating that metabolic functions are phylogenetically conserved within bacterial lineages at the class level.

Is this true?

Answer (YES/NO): YES